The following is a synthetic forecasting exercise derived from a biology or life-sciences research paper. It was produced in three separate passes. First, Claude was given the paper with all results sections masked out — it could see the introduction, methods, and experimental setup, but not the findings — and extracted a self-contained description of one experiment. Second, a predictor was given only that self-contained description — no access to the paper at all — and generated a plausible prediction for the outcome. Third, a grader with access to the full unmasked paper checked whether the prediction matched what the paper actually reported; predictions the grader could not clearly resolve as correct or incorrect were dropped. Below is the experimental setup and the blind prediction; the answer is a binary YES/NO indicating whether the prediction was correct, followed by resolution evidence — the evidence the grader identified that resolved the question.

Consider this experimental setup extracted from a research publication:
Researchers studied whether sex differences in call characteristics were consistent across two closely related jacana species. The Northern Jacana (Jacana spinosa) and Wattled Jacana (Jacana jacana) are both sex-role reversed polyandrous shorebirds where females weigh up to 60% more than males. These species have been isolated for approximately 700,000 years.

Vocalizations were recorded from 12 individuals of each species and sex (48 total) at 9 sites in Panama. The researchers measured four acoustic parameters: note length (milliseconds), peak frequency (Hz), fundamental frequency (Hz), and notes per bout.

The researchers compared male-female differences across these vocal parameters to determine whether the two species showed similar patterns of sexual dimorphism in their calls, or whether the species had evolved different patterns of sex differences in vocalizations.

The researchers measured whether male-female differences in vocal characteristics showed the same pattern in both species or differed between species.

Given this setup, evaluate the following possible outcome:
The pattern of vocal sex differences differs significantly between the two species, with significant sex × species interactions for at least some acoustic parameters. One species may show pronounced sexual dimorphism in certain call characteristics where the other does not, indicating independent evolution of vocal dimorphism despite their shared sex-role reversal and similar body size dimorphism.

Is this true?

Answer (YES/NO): NO